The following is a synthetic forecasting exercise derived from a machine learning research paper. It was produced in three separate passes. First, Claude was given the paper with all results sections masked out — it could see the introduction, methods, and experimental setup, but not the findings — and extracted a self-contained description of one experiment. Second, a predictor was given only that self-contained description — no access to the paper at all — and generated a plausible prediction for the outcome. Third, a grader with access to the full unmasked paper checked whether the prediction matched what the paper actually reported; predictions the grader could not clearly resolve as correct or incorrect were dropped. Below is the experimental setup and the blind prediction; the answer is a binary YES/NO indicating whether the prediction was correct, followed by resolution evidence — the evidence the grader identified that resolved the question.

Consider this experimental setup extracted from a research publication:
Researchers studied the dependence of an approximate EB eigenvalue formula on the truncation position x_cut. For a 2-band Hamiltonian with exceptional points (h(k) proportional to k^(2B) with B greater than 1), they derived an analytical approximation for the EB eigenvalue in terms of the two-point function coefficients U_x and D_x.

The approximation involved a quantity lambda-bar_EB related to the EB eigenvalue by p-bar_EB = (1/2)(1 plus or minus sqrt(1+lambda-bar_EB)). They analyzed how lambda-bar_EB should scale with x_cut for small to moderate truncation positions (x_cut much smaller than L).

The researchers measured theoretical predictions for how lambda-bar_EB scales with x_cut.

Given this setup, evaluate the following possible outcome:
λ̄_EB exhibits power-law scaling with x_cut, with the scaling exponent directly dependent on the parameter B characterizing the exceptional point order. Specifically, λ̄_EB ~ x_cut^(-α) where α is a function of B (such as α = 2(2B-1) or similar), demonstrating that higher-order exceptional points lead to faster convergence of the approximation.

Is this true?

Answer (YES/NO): NO